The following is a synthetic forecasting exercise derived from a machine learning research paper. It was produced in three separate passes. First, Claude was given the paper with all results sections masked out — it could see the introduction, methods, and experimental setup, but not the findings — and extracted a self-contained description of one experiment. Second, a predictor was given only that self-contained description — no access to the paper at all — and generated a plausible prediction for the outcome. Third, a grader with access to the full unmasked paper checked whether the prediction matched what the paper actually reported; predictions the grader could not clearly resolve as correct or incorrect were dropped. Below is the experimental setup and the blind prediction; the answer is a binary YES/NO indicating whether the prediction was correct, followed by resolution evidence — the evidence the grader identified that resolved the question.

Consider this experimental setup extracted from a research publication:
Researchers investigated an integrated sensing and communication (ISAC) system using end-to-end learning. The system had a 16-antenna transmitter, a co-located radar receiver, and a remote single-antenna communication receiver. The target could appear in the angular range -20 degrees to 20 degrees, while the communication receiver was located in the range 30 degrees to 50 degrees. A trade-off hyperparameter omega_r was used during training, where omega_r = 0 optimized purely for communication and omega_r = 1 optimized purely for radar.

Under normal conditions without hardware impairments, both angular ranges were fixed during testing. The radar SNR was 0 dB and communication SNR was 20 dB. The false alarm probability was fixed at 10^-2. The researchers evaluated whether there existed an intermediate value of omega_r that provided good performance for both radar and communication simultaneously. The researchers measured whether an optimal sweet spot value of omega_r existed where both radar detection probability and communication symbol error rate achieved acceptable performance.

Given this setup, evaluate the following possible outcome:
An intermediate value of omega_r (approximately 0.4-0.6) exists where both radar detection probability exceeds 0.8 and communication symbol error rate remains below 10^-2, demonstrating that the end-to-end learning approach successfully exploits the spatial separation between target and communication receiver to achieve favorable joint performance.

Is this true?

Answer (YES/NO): NO